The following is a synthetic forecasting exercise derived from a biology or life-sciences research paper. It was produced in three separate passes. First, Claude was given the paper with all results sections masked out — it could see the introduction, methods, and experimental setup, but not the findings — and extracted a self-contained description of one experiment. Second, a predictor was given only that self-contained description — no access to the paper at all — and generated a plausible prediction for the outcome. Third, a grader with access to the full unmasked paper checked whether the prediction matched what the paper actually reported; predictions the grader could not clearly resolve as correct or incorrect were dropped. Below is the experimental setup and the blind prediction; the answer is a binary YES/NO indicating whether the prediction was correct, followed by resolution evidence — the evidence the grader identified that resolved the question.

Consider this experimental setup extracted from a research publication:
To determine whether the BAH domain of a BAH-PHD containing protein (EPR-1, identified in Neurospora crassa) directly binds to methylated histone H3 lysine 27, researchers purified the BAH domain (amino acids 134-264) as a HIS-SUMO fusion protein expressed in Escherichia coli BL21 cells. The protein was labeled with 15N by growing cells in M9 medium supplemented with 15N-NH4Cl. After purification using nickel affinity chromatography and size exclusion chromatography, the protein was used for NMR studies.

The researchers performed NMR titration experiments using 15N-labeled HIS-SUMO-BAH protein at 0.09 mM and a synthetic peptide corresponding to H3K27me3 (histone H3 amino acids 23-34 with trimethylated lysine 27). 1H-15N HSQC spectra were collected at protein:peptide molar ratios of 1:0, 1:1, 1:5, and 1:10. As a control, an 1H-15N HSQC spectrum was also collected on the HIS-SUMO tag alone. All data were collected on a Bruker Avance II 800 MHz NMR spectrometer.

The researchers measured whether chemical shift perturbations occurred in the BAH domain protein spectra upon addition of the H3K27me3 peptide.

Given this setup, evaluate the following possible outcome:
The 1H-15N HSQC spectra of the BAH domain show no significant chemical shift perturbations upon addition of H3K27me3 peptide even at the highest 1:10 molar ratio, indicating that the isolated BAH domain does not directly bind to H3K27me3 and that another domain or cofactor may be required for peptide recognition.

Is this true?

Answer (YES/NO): NO